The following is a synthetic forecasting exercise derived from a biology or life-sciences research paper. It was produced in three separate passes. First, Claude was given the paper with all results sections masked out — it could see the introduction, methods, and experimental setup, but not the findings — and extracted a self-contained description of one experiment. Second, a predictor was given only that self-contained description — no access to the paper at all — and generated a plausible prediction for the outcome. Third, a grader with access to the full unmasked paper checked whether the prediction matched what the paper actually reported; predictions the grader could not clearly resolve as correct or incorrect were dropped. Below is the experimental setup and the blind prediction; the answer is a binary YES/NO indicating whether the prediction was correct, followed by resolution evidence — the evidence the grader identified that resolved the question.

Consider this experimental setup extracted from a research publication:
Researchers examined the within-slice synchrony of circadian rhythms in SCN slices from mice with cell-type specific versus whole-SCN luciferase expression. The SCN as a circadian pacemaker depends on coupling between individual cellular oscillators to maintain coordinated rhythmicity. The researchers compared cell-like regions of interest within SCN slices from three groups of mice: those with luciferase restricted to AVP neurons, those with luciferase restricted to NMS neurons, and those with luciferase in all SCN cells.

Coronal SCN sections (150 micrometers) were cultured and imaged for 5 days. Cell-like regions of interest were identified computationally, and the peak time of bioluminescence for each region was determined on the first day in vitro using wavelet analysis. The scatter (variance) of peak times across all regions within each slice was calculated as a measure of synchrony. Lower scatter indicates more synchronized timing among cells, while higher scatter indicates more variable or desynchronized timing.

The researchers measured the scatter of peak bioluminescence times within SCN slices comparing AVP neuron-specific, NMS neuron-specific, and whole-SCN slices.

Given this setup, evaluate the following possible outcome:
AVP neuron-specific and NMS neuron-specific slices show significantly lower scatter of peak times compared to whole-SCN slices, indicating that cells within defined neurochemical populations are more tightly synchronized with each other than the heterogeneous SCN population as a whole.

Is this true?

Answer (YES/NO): NO